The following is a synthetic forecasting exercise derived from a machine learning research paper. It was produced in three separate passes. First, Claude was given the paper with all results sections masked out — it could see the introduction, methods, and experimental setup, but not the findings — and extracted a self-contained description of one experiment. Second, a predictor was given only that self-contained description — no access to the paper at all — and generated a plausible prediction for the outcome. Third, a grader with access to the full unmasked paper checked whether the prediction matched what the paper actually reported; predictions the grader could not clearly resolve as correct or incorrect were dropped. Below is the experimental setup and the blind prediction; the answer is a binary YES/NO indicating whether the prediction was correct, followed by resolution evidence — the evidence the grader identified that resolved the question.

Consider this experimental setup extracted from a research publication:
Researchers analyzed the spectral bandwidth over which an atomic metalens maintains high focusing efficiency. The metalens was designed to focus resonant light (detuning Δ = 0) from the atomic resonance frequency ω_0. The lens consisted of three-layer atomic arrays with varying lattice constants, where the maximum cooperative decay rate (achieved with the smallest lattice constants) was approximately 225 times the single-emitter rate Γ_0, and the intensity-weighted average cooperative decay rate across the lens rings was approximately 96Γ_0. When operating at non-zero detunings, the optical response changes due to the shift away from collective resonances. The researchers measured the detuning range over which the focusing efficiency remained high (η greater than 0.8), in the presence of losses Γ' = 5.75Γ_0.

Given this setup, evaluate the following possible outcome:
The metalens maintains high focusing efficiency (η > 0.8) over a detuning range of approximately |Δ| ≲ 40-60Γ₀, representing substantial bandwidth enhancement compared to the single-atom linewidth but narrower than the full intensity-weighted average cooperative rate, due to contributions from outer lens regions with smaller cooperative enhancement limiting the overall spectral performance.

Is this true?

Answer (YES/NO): YES